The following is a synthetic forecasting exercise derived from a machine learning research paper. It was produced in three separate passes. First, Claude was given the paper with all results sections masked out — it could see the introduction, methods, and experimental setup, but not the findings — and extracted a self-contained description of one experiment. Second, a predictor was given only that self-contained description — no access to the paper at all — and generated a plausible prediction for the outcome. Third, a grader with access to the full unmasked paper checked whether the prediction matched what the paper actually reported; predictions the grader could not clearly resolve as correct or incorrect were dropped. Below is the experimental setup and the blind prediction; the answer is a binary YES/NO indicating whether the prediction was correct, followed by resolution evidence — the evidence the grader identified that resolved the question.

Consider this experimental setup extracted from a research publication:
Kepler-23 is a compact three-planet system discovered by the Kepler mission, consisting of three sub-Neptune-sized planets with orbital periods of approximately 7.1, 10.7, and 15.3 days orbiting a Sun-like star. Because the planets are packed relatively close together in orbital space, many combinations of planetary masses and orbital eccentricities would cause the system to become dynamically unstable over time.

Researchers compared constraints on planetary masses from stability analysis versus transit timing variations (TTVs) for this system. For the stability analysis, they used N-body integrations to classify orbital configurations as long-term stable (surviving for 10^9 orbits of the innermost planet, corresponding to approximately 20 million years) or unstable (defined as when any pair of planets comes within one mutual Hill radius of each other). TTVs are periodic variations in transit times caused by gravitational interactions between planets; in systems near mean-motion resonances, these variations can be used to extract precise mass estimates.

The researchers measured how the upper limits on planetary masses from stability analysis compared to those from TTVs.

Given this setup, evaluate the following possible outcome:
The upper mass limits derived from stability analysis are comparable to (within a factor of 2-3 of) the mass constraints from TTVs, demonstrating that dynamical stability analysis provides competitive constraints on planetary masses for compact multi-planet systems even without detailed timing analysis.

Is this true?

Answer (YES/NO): NO